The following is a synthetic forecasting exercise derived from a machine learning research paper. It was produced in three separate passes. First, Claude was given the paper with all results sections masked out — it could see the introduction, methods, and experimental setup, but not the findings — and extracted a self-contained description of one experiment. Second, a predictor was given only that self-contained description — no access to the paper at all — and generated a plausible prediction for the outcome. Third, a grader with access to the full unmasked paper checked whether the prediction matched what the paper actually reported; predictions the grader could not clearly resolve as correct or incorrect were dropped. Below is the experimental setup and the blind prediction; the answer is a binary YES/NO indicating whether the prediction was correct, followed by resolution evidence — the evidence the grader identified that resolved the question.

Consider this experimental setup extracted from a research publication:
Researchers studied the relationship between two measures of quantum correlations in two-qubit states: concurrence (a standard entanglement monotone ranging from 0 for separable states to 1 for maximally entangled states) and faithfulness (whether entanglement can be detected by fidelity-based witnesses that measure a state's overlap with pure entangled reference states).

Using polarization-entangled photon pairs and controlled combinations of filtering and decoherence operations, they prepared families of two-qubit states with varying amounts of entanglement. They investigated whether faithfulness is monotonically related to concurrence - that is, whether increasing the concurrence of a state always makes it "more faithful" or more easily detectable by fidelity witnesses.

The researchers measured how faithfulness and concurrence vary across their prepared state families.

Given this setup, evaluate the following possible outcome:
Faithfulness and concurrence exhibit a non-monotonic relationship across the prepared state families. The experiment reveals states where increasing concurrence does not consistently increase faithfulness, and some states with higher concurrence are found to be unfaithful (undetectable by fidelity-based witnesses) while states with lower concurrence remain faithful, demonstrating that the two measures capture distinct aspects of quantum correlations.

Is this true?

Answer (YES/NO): YES